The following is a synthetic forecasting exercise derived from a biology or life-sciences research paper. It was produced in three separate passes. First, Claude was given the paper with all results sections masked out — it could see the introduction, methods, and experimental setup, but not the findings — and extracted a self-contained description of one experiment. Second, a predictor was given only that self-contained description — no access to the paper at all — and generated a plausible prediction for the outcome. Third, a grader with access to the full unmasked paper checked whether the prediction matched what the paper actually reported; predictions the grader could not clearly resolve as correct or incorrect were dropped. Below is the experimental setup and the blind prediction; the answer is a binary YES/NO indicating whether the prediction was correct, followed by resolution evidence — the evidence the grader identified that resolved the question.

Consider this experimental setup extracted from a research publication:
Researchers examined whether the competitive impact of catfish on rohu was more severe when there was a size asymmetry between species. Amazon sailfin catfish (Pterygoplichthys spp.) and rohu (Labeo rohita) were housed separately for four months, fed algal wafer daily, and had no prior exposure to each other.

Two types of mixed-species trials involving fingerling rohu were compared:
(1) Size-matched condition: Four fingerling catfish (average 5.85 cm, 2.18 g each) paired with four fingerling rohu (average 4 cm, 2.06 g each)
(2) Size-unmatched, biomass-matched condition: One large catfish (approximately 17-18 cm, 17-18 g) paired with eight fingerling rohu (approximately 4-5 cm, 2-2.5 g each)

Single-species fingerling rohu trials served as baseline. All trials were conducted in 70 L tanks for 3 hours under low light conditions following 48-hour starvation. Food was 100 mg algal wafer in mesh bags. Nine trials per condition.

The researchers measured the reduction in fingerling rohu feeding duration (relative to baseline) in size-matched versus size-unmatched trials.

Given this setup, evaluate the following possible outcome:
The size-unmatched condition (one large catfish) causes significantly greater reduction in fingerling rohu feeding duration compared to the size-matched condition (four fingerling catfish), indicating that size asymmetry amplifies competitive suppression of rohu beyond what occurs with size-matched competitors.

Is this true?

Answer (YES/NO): NO